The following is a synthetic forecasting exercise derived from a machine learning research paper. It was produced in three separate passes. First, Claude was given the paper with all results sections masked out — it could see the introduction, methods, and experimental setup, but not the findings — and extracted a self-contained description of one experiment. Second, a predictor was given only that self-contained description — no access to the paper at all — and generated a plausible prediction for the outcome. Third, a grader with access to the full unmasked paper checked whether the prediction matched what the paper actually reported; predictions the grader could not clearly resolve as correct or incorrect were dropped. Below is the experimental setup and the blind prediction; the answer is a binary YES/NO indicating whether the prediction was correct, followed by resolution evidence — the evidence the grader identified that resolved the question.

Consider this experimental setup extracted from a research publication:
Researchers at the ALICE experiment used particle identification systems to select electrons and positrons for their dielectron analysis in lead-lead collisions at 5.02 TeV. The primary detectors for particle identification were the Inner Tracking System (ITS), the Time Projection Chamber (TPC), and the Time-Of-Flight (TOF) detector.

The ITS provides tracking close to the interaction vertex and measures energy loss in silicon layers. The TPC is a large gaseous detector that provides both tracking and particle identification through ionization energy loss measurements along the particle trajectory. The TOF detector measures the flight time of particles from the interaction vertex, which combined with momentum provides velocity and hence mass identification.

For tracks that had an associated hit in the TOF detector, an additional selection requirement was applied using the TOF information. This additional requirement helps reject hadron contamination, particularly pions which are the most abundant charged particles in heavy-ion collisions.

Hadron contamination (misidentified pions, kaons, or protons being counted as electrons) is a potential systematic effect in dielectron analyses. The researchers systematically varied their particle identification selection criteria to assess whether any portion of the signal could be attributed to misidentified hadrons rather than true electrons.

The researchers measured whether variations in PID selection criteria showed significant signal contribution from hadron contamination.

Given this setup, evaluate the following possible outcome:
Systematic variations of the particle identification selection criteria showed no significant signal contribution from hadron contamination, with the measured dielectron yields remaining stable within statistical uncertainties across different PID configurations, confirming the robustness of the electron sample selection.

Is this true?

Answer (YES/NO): NO